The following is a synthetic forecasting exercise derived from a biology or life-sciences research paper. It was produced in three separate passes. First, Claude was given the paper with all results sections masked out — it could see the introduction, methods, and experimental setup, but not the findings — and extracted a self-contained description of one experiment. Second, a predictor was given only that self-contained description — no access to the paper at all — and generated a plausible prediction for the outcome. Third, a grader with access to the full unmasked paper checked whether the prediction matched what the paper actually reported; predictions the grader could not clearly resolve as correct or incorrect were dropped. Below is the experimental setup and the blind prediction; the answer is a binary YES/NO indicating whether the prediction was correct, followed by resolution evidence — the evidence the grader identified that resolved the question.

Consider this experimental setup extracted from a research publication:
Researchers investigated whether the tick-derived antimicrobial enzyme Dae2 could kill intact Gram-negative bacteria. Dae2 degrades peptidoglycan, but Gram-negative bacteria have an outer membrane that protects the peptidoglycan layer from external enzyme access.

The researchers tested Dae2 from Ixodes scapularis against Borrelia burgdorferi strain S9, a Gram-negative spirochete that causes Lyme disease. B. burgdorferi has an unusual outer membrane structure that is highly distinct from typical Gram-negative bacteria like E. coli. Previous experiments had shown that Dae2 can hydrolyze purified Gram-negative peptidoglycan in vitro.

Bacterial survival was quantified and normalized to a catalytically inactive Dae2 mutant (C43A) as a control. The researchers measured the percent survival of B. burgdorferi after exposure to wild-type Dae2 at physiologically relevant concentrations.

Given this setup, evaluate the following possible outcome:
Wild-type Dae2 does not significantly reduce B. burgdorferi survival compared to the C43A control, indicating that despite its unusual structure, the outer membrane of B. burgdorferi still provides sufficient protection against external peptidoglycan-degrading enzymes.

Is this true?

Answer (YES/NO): YES